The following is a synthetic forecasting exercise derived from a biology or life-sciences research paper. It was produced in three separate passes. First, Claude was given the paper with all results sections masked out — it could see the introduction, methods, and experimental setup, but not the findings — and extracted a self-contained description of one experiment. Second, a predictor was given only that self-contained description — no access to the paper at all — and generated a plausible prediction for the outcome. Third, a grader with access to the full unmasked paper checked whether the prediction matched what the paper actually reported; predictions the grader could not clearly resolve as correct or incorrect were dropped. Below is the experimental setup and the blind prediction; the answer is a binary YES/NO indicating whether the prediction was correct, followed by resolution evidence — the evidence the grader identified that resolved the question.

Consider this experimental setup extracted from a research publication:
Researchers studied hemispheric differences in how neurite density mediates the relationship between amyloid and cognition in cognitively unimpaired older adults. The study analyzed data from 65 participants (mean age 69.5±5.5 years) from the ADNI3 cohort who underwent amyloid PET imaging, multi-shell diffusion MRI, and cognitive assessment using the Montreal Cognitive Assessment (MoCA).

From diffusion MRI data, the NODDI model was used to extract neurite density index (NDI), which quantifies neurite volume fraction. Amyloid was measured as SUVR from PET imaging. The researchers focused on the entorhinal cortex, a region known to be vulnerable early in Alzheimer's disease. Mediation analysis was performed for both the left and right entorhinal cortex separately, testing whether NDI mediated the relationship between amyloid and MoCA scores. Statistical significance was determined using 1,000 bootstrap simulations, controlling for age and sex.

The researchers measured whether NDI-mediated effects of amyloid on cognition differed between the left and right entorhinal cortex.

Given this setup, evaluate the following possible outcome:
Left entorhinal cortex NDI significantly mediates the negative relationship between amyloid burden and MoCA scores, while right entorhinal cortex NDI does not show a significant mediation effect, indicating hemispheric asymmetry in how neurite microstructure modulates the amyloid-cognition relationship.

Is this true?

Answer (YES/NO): YES